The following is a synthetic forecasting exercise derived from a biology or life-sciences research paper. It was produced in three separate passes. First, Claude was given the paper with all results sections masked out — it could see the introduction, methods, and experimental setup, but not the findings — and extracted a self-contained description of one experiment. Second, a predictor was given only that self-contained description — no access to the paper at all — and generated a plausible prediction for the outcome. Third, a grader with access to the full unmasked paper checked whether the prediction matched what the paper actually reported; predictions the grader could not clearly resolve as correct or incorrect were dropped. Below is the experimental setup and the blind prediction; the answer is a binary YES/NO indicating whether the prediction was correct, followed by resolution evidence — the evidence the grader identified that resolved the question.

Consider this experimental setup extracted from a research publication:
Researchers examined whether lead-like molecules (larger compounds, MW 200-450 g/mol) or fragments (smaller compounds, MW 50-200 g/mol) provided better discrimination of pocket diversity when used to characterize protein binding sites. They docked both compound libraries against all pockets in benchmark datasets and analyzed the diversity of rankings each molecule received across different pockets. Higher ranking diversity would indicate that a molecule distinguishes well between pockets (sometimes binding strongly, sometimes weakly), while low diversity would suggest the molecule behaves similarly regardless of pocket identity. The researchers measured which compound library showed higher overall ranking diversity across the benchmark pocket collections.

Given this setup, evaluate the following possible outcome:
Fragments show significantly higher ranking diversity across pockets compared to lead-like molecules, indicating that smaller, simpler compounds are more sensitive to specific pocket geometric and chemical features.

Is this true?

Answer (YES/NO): NO